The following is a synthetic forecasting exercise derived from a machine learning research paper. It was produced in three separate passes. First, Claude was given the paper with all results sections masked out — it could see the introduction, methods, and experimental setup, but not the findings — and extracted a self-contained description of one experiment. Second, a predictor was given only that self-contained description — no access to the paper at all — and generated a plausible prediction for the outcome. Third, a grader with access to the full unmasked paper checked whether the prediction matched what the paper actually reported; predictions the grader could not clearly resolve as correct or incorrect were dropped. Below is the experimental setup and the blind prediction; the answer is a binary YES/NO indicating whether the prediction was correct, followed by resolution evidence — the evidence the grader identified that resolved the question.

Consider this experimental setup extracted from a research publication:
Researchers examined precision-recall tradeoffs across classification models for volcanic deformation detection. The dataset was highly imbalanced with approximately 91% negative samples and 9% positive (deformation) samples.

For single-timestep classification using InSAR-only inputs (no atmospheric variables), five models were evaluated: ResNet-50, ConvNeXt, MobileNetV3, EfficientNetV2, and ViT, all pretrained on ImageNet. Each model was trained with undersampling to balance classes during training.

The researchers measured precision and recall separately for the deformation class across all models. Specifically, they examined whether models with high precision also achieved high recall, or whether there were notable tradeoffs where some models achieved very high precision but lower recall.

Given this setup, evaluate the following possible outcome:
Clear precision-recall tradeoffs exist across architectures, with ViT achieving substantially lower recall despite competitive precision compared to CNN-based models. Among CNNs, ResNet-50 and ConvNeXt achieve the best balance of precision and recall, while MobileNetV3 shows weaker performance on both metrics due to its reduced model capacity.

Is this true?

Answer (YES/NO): NO